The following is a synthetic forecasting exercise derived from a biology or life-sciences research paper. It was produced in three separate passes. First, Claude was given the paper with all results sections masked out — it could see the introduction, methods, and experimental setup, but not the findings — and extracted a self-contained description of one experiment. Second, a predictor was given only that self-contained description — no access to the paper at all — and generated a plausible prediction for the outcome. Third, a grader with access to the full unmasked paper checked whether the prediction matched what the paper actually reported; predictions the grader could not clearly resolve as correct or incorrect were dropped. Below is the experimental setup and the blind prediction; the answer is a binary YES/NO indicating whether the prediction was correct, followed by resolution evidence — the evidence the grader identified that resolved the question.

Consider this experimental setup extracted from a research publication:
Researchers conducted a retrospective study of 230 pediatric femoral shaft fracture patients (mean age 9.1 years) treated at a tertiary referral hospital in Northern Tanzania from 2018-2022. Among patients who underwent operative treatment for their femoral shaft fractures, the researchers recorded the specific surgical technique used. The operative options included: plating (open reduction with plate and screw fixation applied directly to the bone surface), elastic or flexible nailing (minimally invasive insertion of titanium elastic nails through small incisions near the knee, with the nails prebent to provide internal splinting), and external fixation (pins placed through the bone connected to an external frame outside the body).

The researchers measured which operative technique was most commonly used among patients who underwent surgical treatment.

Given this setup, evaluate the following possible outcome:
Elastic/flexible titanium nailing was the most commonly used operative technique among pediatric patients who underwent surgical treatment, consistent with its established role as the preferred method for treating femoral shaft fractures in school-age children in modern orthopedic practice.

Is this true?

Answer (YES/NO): NO